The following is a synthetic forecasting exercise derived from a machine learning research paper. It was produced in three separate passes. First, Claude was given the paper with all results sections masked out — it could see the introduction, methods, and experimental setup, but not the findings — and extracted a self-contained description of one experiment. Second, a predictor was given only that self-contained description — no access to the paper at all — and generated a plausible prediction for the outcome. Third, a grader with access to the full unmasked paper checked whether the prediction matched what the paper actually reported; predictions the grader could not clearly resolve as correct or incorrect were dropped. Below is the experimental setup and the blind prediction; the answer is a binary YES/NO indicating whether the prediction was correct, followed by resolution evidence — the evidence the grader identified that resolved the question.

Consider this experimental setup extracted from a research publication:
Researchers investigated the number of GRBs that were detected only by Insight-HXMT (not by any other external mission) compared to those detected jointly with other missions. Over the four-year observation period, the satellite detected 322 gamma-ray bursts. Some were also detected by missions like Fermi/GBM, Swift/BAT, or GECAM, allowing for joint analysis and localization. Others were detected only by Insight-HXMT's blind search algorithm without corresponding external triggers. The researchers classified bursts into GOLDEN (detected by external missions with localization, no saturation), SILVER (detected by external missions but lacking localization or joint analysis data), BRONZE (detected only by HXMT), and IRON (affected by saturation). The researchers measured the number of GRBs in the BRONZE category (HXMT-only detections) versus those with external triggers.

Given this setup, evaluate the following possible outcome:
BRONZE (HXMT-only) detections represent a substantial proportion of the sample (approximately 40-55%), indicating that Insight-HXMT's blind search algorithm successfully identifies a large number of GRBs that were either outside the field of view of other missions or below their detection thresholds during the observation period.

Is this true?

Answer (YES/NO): NO